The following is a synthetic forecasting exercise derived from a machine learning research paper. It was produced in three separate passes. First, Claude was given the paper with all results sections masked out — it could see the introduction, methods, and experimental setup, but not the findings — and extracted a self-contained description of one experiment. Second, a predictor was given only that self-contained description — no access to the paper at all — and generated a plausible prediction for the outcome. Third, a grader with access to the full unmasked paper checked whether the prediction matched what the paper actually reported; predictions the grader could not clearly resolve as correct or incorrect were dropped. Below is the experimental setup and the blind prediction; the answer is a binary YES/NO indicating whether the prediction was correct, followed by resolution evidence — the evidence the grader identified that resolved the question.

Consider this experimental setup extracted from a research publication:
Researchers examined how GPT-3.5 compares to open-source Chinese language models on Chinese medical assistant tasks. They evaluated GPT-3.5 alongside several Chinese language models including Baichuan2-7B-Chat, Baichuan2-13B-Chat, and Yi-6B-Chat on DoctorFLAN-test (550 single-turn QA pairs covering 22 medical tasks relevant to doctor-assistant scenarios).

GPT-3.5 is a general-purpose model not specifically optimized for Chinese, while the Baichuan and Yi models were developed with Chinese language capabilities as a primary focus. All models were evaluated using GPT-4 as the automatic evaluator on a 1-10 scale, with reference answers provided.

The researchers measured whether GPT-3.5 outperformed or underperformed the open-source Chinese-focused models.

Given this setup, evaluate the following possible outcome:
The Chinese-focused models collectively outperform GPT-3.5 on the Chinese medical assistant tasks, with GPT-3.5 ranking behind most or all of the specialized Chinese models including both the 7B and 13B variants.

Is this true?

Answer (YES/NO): NO